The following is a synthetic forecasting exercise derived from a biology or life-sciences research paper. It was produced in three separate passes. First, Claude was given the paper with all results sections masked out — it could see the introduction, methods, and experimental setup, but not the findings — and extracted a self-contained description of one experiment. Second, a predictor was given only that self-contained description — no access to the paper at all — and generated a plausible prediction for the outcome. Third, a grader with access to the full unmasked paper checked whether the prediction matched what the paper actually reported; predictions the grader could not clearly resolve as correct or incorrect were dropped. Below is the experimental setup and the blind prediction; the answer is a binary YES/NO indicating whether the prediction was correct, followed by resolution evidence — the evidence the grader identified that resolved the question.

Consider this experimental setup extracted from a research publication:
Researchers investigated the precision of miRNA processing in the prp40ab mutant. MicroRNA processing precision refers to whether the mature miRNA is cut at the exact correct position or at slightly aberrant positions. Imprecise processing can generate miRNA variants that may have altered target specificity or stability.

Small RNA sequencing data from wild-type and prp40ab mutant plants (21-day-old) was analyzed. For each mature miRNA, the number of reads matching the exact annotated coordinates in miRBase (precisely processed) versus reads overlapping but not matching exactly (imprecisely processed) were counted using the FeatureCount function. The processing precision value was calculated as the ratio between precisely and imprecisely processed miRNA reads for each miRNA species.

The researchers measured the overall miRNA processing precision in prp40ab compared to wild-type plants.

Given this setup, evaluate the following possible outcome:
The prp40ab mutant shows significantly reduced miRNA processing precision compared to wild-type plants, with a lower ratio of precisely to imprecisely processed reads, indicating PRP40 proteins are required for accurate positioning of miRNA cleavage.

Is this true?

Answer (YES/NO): NO